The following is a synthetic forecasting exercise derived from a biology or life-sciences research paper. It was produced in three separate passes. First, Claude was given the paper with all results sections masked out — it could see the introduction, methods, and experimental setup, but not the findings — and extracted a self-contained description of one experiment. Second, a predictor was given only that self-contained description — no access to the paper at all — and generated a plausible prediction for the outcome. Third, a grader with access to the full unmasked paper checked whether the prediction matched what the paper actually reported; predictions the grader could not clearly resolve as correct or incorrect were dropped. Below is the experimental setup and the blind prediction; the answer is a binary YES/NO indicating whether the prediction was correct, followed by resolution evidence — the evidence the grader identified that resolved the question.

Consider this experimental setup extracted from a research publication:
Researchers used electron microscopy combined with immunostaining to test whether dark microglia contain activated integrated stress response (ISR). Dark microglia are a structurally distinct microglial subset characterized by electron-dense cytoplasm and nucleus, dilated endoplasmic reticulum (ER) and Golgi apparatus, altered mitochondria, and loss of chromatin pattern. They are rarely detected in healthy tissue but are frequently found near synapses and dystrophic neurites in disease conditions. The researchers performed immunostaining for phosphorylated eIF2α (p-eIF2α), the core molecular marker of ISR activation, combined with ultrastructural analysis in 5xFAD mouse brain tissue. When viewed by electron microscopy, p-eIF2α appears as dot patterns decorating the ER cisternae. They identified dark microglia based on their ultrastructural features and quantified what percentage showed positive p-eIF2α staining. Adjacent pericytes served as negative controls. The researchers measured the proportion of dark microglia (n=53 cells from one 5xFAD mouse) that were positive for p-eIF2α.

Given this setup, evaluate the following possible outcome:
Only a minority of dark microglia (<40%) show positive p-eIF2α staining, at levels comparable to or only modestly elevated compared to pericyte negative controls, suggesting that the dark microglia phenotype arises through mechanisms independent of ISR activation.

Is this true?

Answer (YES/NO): NO